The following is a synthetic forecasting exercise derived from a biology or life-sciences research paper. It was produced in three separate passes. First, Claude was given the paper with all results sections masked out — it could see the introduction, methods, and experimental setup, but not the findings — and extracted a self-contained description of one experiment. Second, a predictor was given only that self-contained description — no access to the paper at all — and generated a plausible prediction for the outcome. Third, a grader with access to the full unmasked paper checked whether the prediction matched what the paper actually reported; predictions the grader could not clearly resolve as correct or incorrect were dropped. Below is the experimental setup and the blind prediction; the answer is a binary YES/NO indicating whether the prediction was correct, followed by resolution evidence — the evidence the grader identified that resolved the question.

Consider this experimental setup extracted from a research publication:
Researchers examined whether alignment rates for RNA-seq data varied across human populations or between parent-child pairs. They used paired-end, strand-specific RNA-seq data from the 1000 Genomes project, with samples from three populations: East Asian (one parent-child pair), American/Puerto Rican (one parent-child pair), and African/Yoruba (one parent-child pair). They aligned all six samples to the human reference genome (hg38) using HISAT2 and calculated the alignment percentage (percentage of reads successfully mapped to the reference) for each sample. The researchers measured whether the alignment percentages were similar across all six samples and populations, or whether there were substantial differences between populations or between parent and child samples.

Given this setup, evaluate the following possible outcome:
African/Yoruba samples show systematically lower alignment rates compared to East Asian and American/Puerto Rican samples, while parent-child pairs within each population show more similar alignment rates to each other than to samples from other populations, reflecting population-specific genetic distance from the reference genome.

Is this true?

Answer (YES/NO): NO